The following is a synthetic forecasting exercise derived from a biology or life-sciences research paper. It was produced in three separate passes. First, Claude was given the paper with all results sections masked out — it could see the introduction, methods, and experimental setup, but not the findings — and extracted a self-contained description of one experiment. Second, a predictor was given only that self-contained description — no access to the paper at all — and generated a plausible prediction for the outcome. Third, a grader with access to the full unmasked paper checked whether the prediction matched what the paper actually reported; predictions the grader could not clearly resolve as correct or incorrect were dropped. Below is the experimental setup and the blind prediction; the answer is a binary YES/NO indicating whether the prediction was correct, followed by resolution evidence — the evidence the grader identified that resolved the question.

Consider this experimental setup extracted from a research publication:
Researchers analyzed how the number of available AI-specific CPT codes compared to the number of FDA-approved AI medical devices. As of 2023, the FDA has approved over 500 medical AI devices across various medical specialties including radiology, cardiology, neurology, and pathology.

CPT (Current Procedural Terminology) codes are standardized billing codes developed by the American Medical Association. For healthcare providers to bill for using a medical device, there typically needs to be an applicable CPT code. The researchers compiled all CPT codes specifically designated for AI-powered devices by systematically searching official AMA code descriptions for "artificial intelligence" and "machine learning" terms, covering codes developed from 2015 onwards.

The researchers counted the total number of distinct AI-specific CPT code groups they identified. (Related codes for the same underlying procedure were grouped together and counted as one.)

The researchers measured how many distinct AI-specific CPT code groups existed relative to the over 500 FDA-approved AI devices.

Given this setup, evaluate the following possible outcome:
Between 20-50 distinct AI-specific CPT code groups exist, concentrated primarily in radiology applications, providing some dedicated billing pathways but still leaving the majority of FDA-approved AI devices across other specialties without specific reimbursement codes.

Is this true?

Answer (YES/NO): NO